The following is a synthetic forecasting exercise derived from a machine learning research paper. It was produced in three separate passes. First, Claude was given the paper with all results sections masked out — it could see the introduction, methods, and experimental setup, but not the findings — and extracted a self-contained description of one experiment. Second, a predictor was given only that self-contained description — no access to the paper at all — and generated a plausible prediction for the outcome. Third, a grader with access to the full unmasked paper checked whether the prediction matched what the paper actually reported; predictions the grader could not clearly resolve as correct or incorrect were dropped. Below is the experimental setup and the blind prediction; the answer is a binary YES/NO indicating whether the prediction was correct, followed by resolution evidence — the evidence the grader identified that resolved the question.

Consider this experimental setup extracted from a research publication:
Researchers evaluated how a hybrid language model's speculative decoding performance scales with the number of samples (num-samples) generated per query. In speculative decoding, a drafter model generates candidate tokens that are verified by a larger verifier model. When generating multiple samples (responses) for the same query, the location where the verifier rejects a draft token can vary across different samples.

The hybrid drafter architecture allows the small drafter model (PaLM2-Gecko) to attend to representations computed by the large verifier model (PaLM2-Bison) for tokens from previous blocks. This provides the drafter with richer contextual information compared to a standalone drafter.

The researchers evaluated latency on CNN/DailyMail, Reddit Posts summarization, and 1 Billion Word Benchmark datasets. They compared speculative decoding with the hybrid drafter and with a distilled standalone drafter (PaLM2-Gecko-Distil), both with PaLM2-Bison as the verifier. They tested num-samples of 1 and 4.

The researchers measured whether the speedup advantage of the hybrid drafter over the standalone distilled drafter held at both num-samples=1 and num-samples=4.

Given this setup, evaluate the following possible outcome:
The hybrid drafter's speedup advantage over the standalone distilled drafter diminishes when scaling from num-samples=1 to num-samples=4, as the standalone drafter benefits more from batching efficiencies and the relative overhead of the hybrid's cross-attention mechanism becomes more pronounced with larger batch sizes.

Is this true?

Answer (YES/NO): NO